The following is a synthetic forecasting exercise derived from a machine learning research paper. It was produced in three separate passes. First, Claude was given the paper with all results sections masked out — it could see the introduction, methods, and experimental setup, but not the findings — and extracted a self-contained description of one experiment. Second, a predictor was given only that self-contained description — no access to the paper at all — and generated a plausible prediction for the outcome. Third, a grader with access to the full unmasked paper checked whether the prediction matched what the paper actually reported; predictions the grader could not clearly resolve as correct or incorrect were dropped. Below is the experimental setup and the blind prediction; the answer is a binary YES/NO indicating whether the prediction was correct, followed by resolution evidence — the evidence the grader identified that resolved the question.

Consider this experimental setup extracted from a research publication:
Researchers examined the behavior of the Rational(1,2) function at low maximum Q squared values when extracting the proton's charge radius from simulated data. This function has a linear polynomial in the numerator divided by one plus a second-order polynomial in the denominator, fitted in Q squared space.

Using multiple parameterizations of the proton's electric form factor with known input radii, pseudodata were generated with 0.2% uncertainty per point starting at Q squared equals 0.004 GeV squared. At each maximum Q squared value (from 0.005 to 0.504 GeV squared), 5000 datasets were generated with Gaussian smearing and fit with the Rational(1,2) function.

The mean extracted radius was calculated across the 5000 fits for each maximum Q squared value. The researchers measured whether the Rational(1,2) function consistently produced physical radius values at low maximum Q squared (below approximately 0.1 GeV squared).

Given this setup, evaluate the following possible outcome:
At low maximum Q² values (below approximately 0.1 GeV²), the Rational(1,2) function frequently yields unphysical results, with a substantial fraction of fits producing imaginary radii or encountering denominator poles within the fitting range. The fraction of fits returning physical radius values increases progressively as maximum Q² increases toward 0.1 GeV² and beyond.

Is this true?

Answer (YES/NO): NO